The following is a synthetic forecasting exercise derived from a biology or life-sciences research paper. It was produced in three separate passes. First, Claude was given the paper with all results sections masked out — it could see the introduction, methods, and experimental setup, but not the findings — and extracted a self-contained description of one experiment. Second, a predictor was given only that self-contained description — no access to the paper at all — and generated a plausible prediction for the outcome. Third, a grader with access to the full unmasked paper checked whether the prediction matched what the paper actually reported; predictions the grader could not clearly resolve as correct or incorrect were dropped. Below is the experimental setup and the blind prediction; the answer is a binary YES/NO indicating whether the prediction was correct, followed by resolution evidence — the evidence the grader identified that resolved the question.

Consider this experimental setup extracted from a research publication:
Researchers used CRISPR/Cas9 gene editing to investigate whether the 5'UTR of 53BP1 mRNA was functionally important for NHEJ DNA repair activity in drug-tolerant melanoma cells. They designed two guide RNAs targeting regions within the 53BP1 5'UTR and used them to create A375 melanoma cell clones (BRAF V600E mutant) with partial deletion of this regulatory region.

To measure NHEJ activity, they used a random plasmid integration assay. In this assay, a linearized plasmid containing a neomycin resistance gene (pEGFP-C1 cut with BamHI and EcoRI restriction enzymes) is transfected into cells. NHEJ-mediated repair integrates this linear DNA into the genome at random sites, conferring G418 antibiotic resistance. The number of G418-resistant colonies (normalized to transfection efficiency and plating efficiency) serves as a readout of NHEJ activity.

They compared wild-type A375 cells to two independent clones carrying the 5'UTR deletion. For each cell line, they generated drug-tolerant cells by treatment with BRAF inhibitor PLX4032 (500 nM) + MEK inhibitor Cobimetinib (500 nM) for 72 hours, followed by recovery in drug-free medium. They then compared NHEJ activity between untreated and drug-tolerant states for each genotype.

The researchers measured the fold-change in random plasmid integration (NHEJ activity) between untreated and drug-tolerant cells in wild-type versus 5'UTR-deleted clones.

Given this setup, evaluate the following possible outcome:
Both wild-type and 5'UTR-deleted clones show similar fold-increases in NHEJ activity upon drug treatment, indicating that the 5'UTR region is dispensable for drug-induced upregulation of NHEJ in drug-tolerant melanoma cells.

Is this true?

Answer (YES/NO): NO